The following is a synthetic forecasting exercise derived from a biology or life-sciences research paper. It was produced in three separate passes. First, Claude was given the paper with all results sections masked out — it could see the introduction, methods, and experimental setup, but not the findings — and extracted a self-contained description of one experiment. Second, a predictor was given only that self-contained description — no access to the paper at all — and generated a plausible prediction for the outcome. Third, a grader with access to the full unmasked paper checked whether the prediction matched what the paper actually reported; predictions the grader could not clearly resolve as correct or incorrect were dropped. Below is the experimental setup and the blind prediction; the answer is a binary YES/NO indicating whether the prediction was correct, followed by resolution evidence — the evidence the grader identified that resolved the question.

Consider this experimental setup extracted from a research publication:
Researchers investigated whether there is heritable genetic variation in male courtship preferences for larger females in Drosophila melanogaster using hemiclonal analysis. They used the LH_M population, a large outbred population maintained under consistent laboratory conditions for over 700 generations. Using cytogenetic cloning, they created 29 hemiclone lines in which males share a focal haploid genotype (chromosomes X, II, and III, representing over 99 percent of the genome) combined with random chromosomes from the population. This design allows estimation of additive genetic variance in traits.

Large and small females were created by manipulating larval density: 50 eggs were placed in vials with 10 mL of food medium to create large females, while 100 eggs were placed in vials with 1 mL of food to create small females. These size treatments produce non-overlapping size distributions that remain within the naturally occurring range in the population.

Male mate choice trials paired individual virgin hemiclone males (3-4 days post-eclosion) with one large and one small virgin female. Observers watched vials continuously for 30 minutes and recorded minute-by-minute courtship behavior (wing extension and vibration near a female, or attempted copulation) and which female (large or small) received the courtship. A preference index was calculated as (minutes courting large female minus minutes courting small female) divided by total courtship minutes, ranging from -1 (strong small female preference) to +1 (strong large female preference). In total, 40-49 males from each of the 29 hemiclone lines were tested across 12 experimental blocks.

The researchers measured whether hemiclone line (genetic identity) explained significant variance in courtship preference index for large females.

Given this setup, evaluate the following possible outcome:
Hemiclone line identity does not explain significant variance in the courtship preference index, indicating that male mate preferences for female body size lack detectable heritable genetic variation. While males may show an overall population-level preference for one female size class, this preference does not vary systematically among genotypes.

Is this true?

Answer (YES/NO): NO